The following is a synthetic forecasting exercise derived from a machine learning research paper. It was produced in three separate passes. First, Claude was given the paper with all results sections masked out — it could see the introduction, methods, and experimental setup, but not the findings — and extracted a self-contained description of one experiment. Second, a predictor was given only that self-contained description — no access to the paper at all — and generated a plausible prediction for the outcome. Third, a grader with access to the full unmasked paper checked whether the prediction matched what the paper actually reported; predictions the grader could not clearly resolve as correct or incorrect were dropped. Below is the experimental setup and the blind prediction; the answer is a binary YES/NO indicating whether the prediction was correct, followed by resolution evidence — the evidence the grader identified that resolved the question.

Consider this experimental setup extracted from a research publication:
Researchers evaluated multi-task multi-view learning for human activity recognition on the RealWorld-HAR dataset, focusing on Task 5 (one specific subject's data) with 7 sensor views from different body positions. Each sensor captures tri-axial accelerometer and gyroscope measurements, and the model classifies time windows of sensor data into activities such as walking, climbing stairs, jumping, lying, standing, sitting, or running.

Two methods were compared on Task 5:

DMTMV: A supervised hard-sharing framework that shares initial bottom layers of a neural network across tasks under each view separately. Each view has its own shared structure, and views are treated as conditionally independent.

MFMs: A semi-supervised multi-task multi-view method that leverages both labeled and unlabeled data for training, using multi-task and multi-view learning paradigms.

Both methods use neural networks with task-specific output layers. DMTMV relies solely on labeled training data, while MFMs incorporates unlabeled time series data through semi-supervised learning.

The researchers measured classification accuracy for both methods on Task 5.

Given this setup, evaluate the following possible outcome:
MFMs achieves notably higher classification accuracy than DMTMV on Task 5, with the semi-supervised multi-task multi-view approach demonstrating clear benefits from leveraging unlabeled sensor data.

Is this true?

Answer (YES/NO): NO